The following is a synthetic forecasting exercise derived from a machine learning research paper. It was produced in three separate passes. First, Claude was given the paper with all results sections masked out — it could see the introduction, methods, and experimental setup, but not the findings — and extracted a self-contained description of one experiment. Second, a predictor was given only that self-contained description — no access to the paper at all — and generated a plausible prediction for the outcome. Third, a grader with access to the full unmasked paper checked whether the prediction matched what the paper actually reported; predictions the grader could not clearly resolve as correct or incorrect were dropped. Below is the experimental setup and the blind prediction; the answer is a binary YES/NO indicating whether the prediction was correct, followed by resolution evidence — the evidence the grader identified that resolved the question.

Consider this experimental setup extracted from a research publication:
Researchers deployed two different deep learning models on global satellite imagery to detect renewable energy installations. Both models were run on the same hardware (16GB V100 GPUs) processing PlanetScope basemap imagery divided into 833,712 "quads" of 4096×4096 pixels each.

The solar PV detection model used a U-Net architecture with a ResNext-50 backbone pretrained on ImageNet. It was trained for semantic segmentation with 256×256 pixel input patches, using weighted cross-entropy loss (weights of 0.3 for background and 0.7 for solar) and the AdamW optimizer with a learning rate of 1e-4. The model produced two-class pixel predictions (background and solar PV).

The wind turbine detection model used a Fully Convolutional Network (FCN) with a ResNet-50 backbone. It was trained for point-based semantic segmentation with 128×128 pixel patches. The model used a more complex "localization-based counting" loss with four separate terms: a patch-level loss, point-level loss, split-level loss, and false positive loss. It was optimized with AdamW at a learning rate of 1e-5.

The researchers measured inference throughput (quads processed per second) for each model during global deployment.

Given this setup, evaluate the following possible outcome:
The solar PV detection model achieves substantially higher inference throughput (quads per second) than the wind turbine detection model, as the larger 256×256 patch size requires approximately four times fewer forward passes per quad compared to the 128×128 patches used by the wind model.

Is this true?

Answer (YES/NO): YES